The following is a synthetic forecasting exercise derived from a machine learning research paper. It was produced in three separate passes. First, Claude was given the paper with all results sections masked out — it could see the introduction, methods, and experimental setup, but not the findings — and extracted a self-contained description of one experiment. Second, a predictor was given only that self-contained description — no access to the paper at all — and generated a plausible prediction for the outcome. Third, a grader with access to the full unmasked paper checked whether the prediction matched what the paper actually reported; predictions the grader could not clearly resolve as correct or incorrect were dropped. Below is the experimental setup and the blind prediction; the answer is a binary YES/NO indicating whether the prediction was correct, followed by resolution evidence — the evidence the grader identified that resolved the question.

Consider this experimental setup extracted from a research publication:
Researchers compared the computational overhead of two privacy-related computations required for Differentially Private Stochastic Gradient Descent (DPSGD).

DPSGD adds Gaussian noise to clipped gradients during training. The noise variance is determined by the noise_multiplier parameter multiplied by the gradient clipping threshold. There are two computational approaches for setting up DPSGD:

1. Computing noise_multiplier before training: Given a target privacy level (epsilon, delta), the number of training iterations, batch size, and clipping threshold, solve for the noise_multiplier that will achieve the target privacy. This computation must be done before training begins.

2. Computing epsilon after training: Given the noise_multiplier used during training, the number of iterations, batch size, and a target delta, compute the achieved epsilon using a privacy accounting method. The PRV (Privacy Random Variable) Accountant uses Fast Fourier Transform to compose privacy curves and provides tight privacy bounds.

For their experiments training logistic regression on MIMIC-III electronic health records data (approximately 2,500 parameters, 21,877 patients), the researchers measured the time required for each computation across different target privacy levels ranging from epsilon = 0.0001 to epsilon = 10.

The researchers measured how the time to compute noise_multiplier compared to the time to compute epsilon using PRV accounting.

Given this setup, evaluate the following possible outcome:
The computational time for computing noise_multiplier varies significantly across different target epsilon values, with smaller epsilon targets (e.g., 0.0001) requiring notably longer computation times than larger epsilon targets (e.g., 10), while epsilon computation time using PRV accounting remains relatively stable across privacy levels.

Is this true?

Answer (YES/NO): NO